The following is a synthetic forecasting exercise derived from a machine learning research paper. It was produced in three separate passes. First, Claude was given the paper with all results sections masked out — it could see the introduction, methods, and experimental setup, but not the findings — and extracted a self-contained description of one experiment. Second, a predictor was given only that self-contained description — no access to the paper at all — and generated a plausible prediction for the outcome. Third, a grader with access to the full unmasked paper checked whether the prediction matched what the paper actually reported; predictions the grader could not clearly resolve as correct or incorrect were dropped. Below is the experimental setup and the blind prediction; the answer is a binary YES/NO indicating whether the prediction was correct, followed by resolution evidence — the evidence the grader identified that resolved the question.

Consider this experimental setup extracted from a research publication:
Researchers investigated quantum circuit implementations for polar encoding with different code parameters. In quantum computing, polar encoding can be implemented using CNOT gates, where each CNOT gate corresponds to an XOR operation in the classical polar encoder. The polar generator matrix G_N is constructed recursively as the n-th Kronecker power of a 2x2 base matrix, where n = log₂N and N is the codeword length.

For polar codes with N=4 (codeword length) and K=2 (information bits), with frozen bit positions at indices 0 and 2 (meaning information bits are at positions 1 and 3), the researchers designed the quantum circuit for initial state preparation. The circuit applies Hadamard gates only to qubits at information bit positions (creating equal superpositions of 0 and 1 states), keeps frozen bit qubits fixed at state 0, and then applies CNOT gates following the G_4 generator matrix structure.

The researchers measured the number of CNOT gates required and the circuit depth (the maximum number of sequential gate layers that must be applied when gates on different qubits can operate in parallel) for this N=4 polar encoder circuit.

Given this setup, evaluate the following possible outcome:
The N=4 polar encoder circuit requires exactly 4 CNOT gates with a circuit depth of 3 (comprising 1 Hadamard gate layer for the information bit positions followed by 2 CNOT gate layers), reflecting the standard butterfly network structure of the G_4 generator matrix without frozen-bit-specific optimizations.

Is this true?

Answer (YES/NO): NO